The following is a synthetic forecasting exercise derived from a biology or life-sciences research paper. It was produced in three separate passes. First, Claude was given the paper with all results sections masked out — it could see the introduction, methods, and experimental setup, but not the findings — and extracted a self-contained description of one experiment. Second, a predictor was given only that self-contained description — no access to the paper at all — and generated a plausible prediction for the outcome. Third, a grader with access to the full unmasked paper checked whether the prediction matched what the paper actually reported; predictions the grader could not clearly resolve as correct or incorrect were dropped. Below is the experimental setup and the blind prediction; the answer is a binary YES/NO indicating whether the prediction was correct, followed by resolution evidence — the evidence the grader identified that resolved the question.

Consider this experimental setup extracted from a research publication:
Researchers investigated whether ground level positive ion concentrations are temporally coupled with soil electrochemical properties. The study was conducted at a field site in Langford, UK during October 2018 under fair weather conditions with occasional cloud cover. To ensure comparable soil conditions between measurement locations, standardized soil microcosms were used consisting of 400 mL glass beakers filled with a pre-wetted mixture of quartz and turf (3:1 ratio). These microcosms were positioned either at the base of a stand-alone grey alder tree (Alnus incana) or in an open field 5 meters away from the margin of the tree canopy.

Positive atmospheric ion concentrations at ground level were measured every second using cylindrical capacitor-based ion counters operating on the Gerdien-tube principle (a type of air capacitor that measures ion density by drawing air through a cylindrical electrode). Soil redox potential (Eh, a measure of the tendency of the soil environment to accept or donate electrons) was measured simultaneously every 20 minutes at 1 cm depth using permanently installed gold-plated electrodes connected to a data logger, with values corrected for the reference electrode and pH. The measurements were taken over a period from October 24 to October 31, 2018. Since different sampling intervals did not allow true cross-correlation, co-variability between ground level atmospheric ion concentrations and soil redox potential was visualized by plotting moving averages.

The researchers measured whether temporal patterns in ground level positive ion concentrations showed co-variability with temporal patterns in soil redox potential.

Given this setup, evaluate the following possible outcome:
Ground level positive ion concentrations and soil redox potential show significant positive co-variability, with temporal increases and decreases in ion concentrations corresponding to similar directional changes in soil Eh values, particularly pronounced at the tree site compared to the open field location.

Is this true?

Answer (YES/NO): NO